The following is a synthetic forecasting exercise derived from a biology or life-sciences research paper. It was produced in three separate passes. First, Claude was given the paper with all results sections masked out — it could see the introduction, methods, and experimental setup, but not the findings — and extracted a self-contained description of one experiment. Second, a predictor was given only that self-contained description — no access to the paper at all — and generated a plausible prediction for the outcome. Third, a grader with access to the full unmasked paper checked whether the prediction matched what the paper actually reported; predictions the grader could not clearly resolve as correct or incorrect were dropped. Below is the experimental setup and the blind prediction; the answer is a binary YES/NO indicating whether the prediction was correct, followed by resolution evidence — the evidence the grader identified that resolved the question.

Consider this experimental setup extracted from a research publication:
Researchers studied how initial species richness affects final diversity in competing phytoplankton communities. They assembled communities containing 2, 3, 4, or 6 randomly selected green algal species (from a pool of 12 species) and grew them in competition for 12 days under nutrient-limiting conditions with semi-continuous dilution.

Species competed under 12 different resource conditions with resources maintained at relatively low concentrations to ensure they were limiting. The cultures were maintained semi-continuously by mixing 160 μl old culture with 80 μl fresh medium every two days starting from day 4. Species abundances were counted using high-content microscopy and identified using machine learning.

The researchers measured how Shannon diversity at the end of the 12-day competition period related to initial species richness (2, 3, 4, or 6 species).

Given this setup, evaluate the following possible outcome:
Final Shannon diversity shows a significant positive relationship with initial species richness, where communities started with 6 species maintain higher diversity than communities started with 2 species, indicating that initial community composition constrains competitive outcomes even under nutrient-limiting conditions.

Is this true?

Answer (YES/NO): YES